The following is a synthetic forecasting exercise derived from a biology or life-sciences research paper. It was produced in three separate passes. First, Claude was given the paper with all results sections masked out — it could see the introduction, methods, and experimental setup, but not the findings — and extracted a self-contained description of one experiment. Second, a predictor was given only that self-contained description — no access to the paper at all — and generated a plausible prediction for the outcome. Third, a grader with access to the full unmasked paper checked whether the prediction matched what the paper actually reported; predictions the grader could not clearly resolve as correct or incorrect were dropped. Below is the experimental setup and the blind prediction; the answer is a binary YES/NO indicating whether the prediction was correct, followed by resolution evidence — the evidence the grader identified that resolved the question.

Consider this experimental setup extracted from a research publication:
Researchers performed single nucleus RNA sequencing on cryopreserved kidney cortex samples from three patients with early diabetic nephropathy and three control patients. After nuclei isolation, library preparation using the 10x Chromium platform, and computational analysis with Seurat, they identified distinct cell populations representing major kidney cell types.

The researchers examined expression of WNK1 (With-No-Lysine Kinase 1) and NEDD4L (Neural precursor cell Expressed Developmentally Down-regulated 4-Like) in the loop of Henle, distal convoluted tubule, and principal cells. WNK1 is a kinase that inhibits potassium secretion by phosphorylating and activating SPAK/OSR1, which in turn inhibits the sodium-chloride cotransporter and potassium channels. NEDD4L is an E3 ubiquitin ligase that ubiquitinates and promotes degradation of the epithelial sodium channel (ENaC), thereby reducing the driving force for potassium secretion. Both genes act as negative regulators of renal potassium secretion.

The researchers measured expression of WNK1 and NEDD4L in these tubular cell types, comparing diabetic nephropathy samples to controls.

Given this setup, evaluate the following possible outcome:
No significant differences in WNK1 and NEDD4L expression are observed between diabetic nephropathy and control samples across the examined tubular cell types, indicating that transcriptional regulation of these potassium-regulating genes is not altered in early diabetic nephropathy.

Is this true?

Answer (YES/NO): NO